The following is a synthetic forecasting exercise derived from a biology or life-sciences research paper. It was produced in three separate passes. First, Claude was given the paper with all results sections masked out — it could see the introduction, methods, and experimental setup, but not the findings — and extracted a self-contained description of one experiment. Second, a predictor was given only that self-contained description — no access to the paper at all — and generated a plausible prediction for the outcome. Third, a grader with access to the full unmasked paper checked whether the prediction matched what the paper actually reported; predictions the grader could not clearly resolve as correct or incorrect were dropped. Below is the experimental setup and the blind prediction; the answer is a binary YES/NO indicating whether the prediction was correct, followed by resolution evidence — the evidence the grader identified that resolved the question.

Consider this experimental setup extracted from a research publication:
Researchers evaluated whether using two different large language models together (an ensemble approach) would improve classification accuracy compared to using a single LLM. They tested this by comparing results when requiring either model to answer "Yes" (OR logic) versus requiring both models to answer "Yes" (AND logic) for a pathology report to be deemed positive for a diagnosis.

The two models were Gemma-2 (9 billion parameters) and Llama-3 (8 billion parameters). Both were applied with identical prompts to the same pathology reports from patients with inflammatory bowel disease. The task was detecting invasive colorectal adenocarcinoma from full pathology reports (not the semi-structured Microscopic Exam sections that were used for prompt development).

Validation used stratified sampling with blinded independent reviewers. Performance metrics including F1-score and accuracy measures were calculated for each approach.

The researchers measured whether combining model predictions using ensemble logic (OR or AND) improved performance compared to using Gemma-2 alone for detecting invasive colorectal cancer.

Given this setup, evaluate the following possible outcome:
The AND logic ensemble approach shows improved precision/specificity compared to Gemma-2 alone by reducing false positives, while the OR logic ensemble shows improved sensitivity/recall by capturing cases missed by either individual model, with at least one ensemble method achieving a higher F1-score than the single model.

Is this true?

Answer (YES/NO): NO